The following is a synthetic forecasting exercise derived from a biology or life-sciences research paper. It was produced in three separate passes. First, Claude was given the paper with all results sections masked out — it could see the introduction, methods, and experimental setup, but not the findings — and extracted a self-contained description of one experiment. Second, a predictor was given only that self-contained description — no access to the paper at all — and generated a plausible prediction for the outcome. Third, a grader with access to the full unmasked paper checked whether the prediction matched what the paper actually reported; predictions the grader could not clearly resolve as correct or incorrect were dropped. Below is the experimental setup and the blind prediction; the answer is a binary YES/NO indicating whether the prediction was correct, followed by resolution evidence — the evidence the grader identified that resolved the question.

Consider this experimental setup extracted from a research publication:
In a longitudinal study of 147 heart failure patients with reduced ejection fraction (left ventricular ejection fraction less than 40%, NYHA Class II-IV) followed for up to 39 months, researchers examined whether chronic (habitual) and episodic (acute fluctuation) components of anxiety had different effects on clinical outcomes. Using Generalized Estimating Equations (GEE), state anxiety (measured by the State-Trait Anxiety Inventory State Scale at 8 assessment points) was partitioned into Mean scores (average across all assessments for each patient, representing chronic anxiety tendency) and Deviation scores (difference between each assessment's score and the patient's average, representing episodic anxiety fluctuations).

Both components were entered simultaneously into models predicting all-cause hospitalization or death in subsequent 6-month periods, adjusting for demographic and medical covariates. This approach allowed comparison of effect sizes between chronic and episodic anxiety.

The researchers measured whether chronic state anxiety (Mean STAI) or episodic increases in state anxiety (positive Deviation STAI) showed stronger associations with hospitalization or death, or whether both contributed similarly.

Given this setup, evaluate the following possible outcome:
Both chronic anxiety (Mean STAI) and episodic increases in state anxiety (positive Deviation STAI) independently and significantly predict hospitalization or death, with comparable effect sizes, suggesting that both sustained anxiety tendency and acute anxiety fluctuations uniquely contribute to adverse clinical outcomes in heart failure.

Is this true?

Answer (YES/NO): NO